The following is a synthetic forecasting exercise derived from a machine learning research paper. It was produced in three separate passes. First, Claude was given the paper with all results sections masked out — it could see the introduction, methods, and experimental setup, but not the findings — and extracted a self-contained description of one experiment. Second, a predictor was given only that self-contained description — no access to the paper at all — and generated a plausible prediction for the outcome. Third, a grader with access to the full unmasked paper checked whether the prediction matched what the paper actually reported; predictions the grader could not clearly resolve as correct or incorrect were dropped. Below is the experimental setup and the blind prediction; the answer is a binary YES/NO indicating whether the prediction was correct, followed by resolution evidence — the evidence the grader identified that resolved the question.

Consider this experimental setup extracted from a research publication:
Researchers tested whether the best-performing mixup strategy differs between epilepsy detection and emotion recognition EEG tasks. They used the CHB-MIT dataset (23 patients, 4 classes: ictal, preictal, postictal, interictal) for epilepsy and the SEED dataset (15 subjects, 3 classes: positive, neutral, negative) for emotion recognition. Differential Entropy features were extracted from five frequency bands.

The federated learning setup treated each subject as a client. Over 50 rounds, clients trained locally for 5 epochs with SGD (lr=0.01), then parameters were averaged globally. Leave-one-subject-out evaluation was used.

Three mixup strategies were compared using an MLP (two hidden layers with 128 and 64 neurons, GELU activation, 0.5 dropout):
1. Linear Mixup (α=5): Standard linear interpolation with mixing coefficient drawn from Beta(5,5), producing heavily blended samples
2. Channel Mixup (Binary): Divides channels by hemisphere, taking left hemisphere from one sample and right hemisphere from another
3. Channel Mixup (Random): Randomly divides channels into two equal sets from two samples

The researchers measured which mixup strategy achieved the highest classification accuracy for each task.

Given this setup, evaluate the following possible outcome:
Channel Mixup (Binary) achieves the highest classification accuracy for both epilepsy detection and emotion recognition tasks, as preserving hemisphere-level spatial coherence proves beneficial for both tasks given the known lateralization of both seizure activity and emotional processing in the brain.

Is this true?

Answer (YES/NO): NO